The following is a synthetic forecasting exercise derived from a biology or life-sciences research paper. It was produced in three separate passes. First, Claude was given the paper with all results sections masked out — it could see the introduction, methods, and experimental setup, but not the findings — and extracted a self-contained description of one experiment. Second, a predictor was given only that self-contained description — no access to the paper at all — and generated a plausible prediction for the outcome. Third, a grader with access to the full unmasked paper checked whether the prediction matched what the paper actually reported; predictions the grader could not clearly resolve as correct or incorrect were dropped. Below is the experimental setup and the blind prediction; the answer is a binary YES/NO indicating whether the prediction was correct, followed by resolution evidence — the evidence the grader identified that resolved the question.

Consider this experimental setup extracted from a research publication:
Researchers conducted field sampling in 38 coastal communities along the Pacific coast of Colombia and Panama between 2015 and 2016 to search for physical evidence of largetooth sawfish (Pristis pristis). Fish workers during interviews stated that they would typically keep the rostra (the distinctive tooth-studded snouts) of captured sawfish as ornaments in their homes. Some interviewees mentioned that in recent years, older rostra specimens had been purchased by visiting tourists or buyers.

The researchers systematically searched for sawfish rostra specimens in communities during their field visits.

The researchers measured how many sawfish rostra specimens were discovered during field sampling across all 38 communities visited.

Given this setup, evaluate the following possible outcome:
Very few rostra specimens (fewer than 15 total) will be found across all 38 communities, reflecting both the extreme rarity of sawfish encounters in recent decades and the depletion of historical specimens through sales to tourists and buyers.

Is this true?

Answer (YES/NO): YES